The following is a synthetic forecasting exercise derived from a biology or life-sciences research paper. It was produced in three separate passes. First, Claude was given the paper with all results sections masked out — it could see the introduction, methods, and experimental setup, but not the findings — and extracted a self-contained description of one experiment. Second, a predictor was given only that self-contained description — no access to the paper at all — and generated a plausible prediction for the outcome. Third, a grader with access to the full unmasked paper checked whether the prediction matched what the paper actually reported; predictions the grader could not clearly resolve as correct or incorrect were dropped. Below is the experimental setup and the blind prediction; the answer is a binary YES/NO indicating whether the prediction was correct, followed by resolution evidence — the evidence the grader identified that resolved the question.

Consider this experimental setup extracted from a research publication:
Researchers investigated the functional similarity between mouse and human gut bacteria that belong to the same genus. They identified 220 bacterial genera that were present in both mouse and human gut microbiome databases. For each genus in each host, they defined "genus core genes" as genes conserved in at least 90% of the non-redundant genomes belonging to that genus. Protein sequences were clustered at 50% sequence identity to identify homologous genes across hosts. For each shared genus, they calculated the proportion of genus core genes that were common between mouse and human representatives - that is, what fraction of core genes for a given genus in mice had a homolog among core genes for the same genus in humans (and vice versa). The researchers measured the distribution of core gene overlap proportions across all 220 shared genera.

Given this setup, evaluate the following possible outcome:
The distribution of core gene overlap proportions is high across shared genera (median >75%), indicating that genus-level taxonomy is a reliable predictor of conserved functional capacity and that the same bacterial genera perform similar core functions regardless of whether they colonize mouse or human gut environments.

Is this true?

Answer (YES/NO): NO